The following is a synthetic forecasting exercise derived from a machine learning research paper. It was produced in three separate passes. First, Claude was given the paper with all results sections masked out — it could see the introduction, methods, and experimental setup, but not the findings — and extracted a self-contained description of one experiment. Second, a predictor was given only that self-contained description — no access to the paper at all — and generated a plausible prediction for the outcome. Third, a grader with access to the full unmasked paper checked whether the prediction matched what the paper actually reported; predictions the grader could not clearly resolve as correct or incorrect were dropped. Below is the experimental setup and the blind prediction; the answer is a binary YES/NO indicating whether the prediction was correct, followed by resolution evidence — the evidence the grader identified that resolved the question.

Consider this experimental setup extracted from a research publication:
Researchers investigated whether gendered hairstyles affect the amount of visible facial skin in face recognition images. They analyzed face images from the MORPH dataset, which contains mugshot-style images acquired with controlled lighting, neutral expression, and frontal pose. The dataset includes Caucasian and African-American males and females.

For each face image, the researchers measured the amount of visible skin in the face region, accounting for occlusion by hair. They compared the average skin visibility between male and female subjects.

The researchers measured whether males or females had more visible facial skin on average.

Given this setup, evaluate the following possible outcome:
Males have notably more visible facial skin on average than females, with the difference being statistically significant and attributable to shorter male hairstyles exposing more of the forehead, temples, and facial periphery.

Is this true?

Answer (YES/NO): NO